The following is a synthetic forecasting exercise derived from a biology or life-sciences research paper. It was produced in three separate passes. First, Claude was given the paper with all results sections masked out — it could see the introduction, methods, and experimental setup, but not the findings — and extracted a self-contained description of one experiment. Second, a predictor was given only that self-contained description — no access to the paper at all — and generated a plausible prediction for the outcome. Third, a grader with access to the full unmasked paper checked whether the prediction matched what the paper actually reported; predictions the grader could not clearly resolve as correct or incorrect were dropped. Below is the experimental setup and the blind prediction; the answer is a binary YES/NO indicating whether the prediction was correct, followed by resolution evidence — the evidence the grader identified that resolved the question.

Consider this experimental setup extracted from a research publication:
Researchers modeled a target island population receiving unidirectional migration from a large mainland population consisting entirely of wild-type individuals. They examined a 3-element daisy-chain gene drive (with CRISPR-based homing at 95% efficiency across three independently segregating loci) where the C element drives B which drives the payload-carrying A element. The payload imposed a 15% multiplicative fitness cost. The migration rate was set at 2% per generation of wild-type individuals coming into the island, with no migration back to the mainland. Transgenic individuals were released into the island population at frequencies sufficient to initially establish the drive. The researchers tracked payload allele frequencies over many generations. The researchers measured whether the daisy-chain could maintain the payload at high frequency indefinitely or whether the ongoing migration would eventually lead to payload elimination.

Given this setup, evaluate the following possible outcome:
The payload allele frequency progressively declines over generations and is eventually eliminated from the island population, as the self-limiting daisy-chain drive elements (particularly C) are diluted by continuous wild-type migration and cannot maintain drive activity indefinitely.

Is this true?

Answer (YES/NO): YES